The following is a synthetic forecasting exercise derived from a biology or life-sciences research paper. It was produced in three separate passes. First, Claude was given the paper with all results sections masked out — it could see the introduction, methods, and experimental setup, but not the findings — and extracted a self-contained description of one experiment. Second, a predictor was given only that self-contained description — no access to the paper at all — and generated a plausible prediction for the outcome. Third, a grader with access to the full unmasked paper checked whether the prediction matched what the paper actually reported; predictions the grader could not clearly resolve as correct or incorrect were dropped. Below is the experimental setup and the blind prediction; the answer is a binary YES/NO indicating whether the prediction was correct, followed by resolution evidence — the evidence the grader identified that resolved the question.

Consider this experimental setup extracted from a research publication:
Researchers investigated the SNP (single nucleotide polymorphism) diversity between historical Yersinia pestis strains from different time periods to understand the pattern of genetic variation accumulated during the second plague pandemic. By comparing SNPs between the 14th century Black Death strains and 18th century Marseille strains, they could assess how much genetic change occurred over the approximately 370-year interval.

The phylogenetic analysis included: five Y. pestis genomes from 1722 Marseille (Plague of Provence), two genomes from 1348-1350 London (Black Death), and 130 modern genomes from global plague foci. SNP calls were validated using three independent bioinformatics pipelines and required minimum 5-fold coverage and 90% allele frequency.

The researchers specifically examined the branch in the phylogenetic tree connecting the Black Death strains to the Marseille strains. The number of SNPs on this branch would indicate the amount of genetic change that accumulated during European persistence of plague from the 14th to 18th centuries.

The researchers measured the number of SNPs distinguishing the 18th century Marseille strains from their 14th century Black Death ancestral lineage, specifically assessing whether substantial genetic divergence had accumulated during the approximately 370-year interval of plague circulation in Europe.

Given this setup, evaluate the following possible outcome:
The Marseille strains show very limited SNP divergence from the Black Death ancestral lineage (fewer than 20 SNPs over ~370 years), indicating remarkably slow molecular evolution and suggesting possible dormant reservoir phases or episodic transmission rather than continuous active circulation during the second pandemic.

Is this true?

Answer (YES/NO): NO